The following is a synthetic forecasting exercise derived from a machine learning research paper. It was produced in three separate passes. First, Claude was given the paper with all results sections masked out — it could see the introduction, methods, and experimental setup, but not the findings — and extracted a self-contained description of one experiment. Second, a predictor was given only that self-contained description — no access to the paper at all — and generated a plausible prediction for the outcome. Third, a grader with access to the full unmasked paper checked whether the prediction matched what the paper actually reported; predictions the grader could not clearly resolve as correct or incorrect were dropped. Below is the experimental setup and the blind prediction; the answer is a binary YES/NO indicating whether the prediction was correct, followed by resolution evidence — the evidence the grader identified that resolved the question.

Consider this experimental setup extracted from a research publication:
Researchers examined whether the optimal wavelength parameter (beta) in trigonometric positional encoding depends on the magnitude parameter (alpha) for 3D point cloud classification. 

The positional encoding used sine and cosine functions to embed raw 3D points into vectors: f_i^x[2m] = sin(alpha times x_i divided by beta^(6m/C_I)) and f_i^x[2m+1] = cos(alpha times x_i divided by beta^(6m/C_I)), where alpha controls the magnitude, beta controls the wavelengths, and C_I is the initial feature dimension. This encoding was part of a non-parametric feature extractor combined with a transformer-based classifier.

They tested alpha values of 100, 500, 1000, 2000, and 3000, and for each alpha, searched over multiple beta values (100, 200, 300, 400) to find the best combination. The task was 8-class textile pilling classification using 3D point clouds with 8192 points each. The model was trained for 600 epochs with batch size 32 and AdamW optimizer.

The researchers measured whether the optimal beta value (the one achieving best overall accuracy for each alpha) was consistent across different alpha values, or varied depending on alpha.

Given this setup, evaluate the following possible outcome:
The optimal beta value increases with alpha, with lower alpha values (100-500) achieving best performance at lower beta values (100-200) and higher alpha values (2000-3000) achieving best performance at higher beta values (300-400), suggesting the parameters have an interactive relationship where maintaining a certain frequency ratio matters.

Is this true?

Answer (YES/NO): NO